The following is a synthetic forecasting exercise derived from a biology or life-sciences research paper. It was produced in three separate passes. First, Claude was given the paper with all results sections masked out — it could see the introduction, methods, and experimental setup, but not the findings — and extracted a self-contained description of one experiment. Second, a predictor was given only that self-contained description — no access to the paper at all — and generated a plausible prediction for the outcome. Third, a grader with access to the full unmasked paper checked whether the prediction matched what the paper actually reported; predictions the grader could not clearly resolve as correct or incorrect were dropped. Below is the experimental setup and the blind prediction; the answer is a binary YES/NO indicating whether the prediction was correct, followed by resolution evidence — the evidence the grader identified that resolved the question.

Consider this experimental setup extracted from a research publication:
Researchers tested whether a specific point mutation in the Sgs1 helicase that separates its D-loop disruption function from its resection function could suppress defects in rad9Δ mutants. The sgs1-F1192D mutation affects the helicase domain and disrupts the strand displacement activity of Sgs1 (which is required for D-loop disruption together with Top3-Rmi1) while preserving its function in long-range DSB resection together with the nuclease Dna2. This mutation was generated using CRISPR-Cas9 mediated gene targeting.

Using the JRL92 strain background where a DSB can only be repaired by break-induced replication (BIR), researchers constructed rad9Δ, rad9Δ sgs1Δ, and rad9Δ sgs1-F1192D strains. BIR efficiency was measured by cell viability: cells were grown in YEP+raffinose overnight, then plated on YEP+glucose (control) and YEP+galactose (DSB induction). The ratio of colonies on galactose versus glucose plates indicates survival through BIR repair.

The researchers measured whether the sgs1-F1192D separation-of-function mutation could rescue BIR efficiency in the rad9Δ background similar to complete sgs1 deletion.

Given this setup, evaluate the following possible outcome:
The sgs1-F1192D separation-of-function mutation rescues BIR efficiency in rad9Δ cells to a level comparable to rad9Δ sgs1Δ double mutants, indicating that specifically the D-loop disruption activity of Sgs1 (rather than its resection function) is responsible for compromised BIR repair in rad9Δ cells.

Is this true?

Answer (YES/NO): NO